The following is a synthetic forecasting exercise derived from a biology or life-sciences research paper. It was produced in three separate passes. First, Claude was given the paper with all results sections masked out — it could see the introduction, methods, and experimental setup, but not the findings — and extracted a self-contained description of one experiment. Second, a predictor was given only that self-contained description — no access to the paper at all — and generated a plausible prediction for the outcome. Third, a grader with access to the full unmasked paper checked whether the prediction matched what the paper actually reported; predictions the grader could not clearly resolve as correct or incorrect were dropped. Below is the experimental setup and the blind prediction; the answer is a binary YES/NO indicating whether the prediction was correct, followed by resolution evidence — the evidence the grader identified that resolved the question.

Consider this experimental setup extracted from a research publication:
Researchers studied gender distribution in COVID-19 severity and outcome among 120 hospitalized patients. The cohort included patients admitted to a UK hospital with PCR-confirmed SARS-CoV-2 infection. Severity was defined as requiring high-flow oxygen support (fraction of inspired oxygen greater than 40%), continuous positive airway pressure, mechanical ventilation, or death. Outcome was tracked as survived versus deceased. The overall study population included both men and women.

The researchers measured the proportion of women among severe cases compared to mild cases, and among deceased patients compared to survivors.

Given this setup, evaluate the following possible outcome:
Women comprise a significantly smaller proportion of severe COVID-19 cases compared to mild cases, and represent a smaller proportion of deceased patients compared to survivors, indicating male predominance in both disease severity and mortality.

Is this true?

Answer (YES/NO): YES